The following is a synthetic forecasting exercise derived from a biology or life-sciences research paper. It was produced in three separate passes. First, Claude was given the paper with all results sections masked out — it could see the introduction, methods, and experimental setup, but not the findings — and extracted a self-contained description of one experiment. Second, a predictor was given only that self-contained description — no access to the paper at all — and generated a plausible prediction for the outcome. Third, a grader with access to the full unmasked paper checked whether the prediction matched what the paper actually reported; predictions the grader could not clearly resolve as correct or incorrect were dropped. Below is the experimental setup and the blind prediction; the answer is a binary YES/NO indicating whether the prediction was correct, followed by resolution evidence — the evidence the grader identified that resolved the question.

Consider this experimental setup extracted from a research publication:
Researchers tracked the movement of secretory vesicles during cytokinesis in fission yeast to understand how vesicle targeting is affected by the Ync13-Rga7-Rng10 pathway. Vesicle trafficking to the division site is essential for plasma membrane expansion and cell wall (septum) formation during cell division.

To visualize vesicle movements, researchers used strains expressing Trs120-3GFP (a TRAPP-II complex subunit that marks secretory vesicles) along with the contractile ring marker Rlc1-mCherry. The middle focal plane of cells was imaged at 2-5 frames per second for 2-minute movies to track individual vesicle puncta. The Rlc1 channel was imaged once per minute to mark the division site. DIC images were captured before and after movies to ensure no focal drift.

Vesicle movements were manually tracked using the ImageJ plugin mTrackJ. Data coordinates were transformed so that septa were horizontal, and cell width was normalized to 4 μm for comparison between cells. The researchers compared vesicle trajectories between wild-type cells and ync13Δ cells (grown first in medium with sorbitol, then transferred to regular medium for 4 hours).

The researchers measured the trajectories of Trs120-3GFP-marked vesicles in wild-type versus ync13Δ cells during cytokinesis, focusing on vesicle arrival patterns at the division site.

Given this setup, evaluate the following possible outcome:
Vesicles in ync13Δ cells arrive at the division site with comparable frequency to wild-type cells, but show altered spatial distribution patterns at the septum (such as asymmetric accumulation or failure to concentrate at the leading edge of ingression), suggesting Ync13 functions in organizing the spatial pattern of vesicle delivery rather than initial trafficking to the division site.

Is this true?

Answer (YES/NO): YES